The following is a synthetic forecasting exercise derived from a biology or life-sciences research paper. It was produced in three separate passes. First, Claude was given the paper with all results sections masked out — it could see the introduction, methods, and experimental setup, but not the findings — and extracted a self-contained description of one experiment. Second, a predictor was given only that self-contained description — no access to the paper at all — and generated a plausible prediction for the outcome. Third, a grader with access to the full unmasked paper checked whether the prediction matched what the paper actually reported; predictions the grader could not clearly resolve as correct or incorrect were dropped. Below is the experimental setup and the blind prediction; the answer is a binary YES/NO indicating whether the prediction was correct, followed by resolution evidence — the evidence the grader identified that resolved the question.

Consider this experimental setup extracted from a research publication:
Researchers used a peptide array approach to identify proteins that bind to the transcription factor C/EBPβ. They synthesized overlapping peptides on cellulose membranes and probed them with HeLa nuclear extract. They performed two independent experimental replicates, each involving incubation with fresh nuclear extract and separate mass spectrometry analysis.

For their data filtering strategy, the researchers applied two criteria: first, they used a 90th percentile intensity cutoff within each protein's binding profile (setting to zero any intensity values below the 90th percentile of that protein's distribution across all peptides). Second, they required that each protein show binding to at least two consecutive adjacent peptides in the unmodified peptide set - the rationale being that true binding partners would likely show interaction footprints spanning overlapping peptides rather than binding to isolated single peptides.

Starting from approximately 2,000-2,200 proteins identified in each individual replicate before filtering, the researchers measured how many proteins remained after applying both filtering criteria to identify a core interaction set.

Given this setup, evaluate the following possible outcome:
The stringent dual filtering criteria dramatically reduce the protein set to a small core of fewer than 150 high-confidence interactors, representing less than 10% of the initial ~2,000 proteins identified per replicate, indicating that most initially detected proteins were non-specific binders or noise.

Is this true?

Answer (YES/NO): NO